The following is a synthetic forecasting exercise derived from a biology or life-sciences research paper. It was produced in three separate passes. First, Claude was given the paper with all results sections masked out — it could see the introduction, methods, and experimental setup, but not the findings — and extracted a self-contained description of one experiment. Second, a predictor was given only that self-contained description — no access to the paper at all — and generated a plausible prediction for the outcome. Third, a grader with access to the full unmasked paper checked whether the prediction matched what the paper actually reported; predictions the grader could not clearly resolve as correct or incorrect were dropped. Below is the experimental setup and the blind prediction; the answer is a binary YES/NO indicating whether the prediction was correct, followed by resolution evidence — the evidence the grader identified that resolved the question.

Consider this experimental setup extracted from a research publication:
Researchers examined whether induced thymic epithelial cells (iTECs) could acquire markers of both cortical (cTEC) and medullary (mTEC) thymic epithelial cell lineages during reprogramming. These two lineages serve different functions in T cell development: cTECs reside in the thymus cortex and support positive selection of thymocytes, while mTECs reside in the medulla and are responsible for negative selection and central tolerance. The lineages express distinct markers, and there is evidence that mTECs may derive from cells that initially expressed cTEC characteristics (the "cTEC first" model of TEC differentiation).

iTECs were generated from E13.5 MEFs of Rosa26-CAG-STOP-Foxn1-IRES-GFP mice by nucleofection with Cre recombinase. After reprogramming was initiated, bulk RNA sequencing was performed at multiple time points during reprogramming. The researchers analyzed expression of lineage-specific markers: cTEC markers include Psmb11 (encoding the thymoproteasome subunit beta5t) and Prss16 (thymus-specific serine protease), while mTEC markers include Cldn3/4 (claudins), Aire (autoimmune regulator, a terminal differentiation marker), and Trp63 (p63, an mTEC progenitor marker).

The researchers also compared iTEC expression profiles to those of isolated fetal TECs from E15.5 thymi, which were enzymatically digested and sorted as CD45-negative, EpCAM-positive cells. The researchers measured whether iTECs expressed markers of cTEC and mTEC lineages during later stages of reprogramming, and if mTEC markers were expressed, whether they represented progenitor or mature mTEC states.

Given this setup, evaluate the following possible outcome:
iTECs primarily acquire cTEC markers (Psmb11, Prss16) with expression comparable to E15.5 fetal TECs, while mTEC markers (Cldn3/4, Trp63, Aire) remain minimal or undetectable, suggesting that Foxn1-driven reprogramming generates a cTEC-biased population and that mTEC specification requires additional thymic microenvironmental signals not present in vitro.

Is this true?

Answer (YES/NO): NO